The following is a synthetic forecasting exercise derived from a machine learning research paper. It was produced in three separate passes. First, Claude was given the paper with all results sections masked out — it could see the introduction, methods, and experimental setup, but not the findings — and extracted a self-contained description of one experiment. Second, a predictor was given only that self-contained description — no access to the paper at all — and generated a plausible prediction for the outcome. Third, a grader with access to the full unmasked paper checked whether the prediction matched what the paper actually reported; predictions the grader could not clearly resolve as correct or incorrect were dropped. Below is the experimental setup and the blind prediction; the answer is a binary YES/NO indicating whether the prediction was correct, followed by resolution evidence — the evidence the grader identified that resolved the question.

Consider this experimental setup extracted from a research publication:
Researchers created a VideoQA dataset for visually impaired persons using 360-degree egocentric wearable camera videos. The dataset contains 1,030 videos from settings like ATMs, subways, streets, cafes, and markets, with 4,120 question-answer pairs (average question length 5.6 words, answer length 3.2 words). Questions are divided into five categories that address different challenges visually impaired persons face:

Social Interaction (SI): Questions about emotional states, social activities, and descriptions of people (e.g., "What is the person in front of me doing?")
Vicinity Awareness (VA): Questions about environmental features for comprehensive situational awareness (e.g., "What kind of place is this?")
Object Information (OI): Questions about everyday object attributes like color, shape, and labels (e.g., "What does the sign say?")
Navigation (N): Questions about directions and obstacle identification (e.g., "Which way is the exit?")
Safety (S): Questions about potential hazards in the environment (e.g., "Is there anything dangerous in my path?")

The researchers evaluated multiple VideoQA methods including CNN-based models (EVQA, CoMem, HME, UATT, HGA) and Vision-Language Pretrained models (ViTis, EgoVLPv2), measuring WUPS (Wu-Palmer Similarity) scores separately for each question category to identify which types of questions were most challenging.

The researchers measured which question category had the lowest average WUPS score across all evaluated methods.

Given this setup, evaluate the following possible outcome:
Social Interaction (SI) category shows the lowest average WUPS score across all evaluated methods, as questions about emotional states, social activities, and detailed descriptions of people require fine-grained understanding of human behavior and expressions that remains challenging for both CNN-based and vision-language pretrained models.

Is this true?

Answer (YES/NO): NO